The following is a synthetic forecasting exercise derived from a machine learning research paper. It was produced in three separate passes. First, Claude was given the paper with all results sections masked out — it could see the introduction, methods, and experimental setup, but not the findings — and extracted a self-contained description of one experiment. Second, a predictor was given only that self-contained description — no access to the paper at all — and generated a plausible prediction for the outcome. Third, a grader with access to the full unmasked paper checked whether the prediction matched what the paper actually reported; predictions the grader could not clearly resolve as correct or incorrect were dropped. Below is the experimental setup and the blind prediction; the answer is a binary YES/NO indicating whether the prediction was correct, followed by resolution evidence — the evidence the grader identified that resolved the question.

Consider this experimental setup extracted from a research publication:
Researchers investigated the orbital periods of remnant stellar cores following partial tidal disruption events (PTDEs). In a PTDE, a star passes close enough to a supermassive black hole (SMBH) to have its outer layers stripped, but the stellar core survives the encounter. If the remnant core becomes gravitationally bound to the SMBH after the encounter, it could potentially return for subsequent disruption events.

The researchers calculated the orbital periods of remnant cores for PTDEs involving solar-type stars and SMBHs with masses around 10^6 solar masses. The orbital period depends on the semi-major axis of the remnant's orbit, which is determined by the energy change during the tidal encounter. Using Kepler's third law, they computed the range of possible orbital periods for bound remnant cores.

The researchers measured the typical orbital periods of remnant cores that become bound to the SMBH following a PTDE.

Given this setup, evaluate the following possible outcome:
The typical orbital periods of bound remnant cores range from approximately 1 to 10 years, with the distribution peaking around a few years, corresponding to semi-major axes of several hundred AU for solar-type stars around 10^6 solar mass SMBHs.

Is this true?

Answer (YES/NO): NO